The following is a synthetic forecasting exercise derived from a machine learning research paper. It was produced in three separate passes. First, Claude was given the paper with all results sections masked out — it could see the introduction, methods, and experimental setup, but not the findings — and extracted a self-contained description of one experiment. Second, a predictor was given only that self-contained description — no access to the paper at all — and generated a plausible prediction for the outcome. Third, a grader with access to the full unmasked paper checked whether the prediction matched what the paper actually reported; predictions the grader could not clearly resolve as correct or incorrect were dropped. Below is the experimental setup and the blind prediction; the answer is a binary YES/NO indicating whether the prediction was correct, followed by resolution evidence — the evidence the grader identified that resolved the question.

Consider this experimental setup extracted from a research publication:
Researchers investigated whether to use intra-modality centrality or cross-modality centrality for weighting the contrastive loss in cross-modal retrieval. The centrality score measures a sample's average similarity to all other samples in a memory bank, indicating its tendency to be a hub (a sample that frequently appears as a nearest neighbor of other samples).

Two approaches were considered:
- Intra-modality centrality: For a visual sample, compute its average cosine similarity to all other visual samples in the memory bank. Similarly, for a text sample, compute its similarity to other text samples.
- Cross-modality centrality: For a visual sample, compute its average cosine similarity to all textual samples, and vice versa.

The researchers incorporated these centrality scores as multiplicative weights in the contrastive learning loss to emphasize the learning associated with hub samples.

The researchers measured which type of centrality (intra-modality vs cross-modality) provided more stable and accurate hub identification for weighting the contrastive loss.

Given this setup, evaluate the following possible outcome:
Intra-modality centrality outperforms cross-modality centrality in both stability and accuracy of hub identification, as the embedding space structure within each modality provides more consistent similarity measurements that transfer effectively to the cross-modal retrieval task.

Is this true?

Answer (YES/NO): NO